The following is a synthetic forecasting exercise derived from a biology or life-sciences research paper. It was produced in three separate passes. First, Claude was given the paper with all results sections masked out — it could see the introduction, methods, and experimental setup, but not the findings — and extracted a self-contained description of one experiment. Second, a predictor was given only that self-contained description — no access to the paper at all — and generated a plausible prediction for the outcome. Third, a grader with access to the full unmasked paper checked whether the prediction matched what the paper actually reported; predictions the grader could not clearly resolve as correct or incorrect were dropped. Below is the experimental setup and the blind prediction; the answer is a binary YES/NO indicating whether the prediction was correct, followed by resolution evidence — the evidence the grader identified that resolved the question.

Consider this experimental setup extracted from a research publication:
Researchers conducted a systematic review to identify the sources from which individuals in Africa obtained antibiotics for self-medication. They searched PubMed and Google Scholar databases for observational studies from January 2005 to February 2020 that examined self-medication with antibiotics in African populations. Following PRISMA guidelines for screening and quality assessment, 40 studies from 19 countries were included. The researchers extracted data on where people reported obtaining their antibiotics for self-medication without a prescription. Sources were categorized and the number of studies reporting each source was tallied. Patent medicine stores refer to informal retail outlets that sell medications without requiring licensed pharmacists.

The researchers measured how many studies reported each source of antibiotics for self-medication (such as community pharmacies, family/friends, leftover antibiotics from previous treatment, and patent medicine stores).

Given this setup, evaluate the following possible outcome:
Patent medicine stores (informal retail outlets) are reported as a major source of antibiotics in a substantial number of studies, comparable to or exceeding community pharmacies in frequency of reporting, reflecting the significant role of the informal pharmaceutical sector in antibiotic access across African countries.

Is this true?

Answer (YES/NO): NO